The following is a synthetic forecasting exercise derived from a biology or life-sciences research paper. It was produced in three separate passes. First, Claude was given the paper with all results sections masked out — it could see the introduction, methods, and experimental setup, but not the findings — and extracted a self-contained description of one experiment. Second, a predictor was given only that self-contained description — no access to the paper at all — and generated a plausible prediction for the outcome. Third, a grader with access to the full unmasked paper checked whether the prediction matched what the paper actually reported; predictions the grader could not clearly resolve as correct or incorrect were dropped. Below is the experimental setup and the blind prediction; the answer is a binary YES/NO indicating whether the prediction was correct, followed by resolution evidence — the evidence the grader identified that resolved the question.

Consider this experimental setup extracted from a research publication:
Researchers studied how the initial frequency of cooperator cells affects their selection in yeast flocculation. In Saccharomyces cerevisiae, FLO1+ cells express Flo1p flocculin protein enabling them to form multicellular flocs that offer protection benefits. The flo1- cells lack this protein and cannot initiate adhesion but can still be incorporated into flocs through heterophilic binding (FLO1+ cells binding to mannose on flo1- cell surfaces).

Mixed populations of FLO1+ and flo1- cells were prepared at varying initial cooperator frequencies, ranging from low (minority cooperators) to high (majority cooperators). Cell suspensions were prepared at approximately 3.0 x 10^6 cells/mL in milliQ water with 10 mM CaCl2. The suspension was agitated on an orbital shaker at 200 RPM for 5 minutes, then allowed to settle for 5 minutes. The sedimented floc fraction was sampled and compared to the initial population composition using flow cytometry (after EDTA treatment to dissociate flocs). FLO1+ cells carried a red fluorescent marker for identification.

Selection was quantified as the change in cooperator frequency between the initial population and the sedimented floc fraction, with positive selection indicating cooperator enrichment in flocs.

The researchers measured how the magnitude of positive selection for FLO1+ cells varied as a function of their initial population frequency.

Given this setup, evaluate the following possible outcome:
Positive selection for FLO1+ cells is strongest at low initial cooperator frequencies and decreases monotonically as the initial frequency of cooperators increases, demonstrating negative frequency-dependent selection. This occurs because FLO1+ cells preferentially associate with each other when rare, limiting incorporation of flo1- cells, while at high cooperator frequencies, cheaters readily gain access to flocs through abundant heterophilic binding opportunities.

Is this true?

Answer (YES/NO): NO